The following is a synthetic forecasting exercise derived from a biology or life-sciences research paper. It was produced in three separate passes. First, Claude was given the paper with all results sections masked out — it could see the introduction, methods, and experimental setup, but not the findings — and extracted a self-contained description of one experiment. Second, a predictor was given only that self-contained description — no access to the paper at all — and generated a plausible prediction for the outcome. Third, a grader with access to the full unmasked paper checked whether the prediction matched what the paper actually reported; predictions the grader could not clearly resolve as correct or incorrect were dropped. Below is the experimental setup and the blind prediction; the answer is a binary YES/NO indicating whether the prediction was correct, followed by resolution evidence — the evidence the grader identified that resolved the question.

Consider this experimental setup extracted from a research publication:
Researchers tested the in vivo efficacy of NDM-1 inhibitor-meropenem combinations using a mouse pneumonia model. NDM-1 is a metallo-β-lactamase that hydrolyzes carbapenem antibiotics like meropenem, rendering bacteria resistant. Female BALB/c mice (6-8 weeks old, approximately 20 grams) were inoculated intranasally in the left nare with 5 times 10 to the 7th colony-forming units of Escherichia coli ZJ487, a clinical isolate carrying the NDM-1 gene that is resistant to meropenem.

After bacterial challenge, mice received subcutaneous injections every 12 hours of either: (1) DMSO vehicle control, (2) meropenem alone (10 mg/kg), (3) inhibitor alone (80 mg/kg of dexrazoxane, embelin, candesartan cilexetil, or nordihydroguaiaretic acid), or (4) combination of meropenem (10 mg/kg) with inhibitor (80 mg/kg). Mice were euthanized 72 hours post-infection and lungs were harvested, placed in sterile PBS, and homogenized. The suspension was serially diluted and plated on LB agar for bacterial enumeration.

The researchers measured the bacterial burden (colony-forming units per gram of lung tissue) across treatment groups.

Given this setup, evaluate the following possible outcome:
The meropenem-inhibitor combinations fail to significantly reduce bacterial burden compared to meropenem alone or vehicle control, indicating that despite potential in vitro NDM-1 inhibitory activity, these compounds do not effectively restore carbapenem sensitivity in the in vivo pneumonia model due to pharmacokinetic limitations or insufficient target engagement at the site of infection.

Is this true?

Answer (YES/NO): NO